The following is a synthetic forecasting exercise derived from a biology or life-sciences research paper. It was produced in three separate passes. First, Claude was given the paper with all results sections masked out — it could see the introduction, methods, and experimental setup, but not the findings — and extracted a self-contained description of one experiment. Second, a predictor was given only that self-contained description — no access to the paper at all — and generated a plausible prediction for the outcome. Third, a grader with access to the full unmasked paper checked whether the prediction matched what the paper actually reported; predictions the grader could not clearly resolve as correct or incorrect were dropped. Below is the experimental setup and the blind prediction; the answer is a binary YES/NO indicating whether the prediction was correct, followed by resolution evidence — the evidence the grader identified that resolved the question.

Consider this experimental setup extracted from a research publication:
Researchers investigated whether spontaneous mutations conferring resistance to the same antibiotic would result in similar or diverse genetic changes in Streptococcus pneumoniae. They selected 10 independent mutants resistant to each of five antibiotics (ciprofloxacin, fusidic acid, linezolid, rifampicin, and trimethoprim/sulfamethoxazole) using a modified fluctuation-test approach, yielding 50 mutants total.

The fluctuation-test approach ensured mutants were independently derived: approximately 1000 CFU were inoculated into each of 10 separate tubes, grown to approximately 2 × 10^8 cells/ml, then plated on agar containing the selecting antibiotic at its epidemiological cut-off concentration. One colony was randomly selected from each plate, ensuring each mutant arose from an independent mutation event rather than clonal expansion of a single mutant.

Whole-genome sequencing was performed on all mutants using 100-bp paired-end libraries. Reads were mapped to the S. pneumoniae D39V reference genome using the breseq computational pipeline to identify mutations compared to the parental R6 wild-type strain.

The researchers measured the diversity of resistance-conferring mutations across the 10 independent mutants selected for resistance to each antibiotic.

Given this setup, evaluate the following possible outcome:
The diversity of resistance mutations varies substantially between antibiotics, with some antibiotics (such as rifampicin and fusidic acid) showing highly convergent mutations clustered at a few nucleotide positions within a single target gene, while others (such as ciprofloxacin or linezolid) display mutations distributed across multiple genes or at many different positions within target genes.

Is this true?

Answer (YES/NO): NO